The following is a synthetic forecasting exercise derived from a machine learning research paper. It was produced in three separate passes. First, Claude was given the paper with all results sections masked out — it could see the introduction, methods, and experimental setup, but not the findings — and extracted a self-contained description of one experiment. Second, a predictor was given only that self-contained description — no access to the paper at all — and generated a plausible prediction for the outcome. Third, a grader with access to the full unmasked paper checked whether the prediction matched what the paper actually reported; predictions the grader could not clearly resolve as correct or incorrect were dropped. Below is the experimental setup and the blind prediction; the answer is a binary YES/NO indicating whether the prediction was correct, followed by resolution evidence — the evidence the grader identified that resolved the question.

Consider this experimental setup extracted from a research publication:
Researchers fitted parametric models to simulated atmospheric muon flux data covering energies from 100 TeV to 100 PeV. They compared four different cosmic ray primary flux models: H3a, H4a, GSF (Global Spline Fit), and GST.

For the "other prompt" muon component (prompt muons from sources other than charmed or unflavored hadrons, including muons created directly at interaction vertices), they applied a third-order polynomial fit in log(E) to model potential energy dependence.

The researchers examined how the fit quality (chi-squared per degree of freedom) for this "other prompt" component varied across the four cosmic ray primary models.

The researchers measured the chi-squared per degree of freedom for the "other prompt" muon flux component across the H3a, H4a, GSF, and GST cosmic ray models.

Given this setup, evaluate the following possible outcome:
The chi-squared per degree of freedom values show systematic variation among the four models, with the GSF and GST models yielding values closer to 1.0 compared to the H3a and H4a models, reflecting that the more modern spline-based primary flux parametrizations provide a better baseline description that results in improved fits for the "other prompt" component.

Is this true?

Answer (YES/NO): NO